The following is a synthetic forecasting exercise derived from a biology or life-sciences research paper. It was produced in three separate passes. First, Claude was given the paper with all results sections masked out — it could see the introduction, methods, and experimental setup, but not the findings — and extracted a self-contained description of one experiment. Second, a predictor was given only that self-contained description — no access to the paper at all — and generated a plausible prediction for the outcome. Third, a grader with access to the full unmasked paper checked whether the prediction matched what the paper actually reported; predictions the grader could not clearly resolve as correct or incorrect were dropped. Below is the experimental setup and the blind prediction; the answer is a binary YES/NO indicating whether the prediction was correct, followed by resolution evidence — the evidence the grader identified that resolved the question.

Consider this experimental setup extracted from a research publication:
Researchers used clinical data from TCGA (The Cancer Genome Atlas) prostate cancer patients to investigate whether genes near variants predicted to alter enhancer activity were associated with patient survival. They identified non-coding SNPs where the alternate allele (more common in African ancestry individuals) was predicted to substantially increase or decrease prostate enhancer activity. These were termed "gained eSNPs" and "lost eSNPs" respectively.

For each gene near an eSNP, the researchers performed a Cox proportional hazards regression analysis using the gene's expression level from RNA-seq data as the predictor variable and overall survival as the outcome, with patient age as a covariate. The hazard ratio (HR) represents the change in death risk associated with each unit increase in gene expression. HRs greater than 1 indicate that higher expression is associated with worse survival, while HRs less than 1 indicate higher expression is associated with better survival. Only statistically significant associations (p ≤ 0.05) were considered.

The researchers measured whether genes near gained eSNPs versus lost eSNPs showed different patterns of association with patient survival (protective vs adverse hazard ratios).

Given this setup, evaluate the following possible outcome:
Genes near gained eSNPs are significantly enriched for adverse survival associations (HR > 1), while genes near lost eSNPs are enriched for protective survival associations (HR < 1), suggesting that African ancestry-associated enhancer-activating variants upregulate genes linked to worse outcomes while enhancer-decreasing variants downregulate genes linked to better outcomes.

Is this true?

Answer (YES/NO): YES